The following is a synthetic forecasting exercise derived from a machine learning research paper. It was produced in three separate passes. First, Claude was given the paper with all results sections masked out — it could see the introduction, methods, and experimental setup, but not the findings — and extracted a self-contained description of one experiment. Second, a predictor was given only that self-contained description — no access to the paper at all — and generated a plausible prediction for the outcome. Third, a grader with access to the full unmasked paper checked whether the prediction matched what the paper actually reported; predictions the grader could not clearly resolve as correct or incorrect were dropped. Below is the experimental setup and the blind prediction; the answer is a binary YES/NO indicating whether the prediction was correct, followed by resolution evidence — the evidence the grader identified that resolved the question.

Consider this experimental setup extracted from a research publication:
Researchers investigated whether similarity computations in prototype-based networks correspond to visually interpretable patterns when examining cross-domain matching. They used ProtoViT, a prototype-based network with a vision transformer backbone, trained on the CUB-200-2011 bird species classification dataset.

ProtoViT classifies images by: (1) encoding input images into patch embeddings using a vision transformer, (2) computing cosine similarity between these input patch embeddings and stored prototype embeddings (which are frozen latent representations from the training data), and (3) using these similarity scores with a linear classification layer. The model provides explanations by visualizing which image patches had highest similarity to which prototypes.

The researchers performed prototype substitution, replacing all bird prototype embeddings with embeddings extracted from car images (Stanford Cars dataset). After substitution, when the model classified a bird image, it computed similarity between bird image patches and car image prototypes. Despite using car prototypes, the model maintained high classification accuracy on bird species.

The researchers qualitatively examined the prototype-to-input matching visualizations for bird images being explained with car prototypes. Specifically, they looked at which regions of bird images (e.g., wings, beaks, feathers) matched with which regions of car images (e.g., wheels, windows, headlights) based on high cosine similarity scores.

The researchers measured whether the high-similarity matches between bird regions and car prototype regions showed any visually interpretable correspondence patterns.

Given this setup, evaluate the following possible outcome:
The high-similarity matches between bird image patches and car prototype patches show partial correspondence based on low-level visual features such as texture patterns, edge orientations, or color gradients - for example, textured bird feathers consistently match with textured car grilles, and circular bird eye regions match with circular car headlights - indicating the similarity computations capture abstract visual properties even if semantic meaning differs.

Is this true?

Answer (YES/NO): YES